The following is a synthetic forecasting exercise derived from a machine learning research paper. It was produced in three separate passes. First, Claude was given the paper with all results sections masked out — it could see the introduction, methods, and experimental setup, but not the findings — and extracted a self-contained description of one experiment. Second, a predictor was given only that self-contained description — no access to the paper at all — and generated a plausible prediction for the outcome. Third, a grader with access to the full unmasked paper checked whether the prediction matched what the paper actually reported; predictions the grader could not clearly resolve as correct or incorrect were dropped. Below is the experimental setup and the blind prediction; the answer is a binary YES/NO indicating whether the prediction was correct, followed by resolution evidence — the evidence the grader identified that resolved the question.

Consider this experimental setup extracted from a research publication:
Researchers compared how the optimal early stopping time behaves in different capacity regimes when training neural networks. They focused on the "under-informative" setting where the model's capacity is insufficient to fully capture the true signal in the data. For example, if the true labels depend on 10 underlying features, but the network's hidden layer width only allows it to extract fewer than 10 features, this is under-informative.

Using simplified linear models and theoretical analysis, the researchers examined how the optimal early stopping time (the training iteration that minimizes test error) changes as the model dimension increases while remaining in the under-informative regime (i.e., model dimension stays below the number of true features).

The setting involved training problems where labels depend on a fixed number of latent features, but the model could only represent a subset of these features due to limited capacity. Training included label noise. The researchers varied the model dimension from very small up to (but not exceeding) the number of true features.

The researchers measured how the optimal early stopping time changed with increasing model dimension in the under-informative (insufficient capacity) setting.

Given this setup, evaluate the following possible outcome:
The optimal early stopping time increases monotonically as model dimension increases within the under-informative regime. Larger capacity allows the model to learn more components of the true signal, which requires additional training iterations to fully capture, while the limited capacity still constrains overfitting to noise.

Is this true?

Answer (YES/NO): YES